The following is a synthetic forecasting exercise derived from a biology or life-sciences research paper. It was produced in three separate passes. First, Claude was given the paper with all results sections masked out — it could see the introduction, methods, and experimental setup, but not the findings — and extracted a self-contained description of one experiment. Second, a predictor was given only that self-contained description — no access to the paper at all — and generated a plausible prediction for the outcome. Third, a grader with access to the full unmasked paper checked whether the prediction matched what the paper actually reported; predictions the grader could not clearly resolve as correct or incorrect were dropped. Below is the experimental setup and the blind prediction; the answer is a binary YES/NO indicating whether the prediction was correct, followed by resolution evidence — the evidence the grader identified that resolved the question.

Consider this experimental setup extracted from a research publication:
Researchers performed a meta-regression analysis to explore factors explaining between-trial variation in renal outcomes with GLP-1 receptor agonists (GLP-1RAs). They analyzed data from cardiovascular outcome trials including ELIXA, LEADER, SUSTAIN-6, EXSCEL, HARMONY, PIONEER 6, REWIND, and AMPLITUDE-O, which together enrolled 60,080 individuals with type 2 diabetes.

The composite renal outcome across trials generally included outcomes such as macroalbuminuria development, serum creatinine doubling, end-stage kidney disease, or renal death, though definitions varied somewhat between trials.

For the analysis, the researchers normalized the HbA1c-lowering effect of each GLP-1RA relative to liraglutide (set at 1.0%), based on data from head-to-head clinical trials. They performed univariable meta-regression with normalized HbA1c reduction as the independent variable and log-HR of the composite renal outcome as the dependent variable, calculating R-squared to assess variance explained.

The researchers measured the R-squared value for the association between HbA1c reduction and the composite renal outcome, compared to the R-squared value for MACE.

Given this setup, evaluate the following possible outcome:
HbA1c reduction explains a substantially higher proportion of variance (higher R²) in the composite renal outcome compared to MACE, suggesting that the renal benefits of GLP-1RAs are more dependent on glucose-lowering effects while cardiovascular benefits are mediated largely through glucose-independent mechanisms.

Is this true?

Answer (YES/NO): NO